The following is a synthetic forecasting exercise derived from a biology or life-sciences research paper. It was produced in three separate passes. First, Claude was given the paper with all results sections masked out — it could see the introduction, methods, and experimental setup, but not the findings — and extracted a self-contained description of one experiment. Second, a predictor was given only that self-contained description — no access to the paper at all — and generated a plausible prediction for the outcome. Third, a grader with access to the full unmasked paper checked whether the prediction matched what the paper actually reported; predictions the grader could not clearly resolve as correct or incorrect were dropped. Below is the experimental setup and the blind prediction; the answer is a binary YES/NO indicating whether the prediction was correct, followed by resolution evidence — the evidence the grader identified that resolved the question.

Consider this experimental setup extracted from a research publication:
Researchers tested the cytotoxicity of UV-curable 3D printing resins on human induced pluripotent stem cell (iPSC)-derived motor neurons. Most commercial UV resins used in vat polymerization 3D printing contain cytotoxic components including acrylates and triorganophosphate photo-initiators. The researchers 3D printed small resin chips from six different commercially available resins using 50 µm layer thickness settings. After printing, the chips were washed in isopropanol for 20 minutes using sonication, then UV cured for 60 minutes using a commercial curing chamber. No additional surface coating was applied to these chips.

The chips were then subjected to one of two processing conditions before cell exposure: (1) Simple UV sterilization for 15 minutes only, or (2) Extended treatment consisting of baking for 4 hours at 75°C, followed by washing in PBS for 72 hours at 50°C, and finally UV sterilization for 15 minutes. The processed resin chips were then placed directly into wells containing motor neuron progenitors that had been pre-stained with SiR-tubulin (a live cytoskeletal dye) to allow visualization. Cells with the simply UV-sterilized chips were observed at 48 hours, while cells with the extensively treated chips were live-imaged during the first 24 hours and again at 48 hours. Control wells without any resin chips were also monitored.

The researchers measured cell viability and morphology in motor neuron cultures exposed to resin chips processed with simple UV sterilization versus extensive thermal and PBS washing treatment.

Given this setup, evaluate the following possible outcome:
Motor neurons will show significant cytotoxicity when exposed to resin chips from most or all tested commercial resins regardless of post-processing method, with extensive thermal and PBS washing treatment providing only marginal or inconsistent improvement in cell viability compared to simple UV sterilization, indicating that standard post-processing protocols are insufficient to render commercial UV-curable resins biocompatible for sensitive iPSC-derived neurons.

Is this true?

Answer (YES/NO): YES